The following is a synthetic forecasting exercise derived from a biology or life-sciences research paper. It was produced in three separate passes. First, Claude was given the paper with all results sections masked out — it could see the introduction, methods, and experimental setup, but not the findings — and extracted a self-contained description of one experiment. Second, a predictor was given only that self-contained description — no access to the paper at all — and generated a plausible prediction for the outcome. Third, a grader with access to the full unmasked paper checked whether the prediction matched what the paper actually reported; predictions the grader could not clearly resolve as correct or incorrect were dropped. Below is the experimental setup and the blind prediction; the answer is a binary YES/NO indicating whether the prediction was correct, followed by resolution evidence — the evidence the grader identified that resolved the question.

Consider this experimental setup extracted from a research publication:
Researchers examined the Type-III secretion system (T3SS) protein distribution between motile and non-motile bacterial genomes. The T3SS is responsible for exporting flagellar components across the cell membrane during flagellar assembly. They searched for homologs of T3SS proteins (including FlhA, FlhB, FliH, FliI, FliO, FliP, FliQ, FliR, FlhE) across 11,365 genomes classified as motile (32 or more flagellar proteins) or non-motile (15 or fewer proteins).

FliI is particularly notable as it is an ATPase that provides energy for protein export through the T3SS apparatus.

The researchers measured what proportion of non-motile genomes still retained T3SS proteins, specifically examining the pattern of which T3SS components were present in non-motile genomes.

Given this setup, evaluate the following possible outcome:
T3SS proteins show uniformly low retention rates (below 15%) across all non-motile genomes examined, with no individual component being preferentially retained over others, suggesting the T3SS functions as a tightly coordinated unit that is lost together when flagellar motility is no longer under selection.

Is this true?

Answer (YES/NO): NO